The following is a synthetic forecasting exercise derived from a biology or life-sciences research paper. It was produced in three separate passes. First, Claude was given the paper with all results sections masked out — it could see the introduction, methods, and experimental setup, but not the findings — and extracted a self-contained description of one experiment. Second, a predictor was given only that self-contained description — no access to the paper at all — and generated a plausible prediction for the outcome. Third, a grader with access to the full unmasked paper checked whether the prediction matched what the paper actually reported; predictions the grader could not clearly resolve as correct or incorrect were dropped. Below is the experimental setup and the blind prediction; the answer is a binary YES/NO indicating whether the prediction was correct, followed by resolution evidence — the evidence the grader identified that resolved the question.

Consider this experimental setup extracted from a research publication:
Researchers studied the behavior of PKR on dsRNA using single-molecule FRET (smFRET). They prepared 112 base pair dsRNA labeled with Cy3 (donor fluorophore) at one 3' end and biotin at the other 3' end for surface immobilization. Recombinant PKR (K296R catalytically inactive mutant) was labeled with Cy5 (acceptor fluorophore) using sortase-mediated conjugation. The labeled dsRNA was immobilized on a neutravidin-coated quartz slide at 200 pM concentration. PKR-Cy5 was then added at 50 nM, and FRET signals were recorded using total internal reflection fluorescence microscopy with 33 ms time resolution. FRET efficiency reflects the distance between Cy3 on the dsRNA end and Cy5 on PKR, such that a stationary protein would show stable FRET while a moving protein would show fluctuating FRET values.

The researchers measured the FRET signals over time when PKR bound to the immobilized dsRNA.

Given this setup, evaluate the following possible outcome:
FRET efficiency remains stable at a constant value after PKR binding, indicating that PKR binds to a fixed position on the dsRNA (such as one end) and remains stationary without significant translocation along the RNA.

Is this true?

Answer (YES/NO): NO